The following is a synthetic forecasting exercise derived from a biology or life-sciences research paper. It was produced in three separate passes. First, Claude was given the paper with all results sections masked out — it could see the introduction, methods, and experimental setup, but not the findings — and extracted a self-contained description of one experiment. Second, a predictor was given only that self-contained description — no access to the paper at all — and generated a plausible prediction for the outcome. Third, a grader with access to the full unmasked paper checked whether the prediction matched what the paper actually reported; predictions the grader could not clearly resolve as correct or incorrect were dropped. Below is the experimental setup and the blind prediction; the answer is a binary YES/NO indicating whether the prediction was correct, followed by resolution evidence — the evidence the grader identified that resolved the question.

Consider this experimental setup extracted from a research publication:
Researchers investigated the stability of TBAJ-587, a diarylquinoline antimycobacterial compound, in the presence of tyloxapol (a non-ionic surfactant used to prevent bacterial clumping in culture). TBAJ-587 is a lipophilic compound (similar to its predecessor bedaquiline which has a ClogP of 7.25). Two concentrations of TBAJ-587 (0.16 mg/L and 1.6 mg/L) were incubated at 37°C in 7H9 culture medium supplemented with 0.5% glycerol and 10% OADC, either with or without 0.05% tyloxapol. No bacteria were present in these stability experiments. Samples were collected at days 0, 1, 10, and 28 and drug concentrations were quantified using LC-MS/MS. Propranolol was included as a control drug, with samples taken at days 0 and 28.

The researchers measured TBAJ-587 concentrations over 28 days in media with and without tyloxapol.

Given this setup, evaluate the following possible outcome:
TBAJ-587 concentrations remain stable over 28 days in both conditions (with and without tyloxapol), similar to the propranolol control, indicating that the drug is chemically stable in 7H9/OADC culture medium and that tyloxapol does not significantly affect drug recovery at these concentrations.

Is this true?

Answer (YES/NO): NO